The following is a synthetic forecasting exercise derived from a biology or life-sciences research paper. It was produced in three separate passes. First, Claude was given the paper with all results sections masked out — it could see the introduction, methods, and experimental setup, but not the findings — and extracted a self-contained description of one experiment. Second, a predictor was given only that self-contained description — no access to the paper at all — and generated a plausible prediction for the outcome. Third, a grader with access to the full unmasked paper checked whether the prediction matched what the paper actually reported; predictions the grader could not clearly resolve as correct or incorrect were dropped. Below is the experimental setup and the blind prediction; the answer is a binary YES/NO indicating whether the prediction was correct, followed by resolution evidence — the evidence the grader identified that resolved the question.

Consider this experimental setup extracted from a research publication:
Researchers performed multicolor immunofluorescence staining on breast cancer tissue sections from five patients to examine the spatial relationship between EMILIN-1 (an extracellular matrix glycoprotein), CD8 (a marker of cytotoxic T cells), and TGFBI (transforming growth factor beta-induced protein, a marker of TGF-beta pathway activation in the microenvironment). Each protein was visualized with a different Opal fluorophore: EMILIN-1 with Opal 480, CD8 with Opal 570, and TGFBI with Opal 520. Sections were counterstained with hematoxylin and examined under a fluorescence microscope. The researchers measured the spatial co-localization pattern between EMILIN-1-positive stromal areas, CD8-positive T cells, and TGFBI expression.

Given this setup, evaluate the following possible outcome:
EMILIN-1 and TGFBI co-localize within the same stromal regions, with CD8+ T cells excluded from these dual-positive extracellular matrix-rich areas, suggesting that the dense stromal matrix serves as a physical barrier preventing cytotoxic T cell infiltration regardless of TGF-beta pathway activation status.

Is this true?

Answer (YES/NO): NO